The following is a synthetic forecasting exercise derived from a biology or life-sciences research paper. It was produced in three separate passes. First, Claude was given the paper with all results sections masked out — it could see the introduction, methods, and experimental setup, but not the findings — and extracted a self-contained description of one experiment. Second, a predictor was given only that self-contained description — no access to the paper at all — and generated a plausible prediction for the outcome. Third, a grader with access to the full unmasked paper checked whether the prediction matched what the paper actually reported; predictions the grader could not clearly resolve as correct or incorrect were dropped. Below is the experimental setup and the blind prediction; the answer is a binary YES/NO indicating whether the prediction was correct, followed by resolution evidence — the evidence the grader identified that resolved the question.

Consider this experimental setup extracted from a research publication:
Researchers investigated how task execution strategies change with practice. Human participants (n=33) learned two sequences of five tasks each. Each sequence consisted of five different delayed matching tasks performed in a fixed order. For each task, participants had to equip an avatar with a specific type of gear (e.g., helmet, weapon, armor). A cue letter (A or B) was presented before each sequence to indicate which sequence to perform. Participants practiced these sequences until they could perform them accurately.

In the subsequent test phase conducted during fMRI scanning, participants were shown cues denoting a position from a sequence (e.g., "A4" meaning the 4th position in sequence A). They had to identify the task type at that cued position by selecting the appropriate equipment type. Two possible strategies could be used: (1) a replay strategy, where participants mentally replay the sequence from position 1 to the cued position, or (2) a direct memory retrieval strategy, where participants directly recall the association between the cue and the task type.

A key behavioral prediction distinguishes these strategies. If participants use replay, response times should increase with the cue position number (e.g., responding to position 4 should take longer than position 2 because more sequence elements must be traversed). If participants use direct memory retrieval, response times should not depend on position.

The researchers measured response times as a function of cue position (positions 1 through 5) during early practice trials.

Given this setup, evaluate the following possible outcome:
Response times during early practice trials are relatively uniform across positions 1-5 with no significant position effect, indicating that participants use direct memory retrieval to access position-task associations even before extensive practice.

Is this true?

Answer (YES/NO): NO